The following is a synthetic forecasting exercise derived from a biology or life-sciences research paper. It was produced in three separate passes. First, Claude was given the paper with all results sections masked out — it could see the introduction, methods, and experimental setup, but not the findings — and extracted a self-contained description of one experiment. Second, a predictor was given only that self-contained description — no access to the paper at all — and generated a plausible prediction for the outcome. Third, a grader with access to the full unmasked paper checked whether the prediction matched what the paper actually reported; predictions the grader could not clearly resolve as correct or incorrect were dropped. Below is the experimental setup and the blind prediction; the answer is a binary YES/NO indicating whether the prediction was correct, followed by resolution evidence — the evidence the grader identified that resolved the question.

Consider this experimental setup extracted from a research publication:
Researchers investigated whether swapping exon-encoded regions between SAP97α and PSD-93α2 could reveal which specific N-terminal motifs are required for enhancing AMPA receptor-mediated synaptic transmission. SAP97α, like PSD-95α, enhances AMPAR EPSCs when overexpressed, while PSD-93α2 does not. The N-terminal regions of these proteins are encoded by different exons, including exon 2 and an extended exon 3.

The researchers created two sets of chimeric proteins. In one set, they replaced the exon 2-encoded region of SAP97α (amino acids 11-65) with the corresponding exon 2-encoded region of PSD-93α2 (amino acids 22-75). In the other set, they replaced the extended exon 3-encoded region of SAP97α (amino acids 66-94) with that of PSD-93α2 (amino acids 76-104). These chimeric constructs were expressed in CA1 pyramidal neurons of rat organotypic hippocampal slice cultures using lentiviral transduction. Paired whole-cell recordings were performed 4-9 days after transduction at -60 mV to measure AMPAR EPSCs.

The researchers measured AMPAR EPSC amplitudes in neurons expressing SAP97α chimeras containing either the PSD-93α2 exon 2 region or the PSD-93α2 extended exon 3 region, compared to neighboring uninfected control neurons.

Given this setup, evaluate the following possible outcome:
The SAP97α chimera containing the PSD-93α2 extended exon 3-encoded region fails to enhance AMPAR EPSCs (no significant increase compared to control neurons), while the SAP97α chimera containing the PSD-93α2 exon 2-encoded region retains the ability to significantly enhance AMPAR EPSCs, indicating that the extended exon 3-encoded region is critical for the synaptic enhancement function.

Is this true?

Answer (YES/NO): NO